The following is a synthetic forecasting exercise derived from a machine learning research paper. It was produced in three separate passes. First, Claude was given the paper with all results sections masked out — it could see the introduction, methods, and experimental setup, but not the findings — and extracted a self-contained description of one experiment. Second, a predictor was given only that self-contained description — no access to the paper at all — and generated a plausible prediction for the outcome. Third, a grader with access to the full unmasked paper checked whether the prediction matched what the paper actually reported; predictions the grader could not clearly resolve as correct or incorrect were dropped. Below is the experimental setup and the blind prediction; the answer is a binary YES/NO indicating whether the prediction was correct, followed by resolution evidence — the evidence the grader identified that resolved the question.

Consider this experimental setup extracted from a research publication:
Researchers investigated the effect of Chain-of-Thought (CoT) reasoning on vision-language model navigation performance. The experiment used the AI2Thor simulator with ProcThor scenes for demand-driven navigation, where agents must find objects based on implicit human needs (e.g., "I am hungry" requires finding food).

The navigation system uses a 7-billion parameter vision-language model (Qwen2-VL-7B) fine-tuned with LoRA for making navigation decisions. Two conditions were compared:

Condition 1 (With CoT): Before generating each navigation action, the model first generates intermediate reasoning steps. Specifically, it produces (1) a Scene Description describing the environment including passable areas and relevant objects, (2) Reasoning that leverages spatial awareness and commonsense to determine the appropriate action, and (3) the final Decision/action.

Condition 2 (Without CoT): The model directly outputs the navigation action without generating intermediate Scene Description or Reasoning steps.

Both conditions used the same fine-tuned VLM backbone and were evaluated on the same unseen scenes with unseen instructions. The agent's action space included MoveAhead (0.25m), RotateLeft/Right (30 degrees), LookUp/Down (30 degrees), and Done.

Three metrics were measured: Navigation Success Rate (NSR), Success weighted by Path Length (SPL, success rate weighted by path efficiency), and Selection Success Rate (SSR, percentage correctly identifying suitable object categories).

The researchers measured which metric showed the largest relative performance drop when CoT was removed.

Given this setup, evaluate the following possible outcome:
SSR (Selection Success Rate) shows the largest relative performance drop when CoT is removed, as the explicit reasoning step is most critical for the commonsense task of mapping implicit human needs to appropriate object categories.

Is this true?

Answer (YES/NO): NO